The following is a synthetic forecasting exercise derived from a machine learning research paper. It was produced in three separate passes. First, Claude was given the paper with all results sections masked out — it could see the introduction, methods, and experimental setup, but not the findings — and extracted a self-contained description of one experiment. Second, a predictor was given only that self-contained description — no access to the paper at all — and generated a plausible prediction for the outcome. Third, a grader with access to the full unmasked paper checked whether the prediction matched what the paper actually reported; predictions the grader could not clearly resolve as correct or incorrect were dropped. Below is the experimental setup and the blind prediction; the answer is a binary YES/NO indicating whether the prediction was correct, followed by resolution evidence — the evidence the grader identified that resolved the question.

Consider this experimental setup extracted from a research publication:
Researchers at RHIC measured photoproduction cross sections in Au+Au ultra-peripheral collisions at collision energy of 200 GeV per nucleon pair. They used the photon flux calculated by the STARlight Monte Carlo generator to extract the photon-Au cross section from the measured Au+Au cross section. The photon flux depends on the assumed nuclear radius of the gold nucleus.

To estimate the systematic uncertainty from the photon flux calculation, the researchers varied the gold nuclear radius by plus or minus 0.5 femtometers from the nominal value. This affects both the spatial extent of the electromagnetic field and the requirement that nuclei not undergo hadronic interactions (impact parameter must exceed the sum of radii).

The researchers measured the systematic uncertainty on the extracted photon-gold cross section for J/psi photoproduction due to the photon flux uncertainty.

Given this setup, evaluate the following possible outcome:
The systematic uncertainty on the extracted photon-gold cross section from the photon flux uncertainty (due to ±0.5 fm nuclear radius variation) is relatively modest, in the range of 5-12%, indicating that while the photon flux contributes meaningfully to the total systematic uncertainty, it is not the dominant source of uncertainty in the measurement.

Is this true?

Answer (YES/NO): NO